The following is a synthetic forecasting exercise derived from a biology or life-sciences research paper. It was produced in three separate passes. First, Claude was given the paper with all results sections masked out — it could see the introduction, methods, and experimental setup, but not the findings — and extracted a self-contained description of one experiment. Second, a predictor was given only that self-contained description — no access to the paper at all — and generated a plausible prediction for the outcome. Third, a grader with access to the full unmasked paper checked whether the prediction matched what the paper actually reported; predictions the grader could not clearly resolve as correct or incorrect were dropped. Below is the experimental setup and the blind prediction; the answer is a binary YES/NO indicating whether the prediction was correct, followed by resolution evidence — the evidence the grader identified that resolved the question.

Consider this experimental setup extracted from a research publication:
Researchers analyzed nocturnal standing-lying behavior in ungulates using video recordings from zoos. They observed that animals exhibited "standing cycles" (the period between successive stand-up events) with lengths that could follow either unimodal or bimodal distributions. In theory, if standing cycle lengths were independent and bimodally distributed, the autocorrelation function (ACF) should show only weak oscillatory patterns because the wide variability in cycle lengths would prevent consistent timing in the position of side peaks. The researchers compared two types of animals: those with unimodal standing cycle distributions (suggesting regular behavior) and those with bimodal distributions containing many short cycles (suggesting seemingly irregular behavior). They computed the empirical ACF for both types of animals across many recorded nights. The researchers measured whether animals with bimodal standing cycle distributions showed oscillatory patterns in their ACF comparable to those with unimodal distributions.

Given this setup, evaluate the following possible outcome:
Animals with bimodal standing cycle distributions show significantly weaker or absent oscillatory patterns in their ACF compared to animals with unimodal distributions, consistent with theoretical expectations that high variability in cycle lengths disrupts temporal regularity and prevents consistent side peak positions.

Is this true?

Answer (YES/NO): NO